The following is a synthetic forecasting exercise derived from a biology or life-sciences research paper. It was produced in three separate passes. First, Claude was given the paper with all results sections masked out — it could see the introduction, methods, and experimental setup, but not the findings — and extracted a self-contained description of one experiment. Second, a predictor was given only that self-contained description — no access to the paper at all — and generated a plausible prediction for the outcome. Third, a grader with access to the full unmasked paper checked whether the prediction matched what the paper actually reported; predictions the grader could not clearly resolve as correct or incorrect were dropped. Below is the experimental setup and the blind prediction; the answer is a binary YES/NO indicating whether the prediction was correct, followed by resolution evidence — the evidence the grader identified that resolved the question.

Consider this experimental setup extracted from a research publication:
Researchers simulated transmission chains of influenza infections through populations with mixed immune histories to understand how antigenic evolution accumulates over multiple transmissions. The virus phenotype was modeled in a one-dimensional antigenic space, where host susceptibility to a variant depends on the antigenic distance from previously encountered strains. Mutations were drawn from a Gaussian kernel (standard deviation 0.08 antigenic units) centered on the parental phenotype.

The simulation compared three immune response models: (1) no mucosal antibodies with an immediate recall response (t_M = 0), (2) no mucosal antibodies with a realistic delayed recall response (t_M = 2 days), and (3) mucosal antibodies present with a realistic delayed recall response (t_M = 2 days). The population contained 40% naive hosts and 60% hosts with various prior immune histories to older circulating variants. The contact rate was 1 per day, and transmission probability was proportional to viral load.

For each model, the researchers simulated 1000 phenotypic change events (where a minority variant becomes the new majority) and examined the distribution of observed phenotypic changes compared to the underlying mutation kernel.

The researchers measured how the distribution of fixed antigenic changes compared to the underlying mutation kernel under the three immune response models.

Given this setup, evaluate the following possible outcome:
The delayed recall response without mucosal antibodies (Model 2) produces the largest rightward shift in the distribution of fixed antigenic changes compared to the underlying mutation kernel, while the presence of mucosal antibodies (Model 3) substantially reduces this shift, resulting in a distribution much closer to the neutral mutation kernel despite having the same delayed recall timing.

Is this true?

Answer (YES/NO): NO